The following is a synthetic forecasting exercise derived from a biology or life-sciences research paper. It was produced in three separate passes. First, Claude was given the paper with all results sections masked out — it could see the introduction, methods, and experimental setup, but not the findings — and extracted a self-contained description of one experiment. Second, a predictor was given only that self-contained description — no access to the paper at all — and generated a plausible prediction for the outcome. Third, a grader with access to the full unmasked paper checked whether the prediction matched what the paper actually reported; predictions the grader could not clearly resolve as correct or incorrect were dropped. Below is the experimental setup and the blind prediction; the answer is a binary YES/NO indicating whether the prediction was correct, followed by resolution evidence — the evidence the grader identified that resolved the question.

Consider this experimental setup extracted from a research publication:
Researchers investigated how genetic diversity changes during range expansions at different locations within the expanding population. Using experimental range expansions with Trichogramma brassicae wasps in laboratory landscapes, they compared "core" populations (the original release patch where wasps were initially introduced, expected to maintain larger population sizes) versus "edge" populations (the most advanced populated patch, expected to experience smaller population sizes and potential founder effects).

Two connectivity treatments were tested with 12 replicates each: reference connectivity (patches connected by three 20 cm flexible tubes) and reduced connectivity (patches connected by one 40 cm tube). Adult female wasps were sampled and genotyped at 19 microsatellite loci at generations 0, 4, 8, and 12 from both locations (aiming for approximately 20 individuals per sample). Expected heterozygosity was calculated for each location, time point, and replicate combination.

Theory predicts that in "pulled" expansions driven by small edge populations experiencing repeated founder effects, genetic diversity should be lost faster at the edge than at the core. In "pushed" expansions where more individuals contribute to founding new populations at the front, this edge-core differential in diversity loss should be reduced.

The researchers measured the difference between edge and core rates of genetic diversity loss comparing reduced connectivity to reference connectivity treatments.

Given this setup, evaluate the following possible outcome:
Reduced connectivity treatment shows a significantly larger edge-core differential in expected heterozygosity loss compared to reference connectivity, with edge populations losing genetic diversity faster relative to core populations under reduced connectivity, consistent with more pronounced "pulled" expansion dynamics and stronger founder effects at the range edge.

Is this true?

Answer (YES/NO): NO